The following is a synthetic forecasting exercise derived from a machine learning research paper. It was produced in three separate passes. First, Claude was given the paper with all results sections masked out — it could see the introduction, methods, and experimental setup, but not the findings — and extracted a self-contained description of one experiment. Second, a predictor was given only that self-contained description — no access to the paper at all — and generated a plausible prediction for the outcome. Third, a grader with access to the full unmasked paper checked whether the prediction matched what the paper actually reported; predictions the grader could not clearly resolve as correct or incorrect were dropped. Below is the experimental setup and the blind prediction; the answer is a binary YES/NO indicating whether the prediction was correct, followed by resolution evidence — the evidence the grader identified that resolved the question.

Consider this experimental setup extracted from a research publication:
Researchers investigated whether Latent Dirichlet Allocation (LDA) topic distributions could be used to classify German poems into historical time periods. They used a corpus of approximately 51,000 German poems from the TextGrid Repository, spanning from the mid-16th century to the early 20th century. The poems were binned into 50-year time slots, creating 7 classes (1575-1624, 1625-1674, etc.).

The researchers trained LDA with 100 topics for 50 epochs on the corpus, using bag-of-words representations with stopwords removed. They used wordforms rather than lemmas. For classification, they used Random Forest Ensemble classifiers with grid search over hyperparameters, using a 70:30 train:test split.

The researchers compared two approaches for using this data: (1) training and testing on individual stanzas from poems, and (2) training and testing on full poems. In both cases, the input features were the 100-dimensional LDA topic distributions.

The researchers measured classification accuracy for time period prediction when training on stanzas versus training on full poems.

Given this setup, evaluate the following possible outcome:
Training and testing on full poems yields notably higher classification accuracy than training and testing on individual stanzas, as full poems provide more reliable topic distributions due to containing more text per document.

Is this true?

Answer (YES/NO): NO